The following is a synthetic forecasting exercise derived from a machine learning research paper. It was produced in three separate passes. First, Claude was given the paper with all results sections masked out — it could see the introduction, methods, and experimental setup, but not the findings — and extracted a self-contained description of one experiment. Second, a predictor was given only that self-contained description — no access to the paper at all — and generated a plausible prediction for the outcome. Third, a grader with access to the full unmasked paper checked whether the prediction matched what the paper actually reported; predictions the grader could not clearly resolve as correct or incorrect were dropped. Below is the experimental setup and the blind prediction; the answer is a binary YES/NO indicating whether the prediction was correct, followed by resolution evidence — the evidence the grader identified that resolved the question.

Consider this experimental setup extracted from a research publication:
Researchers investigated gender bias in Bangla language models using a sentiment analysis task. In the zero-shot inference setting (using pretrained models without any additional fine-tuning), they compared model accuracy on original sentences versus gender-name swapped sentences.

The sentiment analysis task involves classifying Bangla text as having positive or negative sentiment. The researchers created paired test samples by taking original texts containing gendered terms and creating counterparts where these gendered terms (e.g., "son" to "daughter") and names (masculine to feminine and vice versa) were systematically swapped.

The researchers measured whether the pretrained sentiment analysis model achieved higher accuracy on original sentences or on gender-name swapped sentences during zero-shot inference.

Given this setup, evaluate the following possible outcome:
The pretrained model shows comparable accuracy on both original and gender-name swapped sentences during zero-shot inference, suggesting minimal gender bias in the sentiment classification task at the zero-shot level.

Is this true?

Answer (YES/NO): NO